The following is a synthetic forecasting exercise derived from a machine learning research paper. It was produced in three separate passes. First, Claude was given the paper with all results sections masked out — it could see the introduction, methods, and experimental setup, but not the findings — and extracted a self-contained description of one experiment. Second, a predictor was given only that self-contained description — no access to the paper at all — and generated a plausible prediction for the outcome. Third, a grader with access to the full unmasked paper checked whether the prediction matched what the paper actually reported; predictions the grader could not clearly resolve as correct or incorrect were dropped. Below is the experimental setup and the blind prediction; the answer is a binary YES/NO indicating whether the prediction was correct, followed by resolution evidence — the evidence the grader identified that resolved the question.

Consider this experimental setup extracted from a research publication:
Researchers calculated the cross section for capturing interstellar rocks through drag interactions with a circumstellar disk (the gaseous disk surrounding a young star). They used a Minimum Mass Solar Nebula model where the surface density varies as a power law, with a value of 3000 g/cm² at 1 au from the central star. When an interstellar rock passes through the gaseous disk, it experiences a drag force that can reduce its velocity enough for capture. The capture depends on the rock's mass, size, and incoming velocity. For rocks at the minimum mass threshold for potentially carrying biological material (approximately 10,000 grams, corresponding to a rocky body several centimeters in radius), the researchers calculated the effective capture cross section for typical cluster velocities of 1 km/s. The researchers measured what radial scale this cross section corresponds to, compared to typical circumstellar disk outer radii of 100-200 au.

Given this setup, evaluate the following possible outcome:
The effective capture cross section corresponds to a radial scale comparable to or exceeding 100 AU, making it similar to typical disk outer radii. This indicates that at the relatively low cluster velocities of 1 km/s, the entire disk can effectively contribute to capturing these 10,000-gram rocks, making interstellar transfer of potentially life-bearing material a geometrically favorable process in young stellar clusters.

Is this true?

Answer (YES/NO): YES